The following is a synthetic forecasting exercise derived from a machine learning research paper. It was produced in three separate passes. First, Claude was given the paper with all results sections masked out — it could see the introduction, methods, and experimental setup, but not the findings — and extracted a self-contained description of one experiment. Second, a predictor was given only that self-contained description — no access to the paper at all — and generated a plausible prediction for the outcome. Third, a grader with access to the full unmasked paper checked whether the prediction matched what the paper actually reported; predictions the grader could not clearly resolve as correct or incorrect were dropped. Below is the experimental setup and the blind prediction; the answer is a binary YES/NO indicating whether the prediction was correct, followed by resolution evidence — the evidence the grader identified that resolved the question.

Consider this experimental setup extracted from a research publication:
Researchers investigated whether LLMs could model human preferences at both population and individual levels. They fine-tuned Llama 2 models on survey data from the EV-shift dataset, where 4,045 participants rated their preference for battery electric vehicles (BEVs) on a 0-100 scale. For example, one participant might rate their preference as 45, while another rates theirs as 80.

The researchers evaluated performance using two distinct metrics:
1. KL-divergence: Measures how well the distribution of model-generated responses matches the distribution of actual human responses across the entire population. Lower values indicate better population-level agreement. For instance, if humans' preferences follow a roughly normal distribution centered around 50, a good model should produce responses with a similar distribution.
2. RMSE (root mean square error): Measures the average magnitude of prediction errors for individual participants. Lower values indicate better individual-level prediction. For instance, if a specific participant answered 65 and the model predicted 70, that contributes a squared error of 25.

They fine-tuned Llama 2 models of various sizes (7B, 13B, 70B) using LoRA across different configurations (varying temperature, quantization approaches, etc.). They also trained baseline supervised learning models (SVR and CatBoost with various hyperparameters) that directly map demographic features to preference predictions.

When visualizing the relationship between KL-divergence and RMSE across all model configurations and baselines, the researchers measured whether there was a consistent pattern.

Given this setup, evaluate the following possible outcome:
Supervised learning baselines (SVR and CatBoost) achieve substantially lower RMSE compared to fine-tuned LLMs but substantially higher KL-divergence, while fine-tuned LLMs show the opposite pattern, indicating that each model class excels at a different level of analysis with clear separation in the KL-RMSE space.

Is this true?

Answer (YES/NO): NO